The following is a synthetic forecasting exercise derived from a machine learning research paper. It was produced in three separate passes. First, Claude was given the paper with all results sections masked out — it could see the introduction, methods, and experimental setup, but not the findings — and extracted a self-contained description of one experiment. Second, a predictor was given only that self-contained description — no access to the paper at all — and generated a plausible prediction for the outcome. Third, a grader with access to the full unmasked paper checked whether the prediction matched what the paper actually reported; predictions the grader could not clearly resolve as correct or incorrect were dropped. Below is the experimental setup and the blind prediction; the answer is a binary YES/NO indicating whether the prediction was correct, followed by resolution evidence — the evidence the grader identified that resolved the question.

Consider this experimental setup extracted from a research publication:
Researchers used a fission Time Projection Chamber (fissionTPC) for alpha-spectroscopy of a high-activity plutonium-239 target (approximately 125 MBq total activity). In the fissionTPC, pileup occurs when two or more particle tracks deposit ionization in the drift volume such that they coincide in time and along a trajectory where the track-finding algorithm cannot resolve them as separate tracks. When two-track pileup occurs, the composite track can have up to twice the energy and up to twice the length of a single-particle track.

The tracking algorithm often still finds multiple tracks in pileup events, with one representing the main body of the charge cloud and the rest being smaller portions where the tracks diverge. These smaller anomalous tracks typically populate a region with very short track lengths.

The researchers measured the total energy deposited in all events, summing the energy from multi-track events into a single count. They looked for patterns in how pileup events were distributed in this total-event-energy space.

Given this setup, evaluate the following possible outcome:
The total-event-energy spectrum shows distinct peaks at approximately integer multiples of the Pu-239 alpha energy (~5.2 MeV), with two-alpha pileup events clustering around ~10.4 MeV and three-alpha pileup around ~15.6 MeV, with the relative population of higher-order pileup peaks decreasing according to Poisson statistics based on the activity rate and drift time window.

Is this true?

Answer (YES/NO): YES